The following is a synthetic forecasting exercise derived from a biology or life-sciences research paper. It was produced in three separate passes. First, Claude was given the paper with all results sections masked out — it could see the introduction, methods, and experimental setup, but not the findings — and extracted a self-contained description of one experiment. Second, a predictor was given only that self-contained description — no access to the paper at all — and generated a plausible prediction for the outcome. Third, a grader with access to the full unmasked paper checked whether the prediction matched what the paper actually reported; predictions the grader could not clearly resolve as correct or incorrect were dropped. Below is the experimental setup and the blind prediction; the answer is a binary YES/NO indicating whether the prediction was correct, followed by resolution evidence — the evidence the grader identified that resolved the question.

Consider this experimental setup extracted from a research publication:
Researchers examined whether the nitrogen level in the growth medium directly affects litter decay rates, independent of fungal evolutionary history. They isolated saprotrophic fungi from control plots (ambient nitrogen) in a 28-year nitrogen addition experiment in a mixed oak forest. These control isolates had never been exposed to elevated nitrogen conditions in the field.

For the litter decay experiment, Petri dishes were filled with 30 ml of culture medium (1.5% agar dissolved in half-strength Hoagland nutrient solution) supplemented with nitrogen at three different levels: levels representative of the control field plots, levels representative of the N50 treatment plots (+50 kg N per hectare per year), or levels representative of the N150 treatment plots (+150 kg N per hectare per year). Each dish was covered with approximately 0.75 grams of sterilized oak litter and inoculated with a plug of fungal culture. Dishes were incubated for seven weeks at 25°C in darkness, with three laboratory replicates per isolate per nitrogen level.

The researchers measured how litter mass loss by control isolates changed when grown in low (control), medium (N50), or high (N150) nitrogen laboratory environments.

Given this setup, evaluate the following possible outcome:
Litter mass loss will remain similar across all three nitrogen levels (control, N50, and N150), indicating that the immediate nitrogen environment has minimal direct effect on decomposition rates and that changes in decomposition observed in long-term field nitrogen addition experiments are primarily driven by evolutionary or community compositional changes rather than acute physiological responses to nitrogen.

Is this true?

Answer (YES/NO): YES